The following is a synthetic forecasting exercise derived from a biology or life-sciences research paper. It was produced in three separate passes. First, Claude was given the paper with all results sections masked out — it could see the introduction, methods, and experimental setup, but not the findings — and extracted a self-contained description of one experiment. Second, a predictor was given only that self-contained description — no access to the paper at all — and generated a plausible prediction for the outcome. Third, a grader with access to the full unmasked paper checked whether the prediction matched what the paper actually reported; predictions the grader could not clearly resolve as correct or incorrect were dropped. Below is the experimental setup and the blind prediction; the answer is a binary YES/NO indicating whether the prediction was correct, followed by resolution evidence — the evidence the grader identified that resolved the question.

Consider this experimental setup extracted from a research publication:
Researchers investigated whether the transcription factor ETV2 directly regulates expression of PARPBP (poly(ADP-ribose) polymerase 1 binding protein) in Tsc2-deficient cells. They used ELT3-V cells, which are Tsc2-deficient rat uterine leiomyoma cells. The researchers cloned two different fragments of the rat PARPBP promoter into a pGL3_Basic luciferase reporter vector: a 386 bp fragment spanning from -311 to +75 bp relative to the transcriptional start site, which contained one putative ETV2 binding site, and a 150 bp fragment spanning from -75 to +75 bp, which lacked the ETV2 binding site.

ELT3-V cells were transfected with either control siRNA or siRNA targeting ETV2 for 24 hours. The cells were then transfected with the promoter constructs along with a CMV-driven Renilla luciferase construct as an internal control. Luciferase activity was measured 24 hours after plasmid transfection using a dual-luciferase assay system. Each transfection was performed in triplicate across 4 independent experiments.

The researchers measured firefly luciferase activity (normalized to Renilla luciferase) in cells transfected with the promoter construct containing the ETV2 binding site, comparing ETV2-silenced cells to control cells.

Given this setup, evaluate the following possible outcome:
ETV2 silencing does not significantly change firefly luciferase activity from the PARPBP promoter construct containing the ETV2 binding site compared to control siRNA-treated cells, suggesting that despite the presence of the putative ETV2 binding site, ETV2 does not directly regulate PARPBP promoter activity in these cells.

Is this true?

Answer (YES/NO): NO